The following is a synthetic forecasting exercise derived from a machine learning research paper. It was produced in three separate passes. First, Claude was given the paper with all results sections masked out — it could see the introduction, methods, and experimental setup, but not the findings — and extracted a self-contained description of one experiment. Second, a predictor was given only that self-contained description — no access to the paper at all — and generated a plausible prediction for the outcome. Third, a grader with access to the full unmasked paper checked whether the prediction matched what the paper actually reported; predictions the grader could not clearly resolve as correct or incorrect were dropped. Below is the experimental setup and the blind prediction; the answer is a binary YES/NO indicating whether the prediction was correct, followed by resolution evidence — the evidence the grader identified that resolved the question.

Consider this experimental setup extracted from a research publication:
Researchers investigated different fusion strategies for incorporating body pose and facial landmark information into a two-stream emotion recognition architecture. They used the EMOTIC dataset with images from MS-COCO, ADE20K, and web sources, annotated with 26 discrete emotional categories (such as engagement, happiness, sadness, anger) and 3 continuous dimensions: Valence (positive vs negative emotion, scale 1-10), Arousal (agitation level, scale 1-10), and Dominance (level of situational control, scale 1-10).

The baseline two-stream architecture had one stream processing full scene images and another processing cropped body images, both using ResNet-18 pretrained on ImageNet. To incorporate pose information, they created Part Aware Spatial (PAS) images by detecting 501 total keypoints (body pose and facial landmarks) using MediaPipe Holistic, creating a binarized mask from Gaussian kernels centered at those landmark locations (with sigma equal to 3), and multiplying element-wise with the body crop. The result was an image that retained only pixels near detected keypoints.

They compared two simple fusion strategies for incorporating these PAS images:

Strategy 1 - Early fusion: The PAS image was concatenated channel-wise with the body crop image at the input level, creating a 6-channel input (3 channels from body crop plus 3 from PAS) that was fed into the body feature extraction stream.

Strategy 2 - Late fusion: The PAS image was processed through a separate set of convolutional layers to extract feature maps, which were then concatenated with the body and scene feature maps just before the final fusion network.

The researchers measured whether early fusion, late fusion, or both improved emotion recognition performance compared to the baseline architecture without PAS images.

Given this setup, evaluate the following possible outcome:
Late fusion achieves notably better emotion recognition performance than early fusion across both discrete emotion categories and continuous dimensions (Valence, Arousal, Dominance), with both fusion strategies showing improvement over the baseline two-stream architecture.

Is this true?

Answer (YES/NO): NO